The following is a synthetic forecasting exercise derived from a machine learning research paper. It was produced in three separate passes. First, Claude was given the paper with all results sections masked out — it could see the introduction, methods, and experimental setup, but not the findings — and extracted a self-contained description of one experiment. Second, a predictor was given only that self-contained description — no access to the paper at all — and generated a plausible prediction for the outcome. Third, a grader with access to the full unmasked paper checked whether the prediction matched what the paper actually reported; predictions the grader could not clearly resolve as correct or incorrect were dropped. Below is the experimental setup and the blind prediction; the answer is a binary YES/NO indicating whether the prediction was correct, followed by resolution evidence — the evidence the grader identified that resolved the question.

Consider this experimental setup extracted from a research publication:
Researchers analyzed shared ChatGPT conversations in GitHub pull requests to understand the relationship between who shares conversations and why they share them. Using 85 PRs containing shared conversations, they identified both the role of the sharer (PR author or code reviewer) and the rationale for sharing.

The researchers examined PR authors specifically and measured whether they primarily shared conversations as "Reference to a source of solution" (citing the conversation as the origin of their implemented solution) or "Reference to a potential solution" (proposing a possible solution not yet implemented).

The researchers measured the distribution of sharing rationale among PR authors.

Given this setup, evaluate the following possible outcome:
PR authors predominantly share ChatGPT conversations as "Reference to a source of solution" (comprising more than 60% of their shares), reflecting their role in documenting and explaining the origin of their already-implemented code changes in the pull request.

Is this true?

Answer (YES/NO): NO